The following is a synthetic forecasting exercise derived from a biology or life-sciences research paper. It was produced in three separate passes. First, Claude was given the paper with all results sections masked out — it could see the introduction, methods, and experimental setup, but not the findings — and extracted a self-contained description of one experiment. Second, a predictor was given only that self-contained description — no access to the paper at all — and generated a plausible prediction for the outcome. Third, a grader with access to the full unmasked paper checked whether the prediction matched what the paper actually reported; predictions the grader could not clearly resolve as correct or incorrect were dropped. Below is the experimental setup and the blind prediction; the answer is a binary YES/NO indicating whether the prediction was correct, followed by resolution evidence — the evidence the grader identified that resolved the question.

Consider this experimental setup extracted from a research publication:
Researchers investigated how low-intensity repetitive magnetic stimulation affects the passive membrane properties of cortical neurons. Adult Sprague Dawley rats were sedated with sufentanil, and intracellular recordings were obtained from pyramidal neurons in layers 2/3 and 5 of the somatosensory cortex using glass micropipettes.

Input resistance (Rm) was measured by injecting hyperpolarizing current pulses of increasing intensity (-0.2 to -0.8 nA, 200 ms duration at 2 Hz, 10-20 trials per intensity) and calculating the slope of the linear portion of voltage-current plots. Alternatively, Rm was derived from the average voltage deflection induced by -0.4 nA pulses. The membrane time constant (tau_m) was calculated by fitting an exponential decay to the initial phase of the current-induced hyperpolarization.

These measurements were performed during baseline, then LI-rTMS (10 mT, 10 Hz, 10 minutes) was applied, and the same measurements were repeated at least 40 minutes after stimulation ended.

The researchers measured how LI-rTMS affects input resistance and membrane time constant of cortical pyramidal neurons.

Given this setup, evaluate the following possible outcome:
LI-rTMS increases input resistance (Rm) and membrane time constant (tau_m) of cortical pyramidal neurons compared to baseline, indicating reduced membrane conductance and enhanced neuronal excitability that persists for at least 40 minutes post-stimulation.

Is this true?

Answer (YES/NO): NO